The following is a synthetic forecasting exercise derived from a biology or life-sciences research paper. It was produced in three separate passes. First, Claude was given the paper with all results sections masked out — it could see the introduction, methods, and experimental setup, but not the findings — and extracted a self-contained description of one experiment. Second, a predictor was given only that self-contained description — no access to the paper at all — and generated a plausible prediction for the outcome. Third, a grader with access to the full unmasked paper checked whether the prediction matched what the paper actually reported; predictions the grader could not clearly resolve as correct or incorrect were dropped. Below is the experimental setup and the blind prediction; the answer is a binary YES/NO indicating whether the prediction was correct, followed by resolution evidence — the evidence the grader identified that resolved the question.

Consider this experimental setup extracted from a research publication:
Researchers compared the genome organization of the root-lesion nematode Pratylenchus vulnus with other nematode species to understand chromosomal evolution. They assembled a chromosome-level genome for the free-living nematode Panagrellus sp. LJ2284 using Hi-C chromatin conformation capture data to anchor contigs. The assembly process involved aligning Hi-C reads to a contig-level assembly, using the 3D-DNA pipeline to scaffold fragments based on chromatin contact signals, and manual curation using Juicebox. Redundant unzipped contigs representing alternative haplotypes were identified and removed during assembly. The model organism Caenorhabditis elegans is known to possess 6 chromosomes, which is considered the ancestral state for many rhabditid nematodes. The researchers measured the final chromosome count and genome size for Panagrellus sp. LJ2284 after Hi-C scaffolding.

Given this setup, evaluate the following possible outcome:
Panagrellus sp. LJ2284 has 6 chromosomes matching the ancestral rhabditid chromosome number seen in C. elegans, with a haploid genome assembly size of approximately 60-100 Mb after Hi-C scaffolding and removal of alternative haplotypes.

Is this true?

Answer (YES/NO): NO